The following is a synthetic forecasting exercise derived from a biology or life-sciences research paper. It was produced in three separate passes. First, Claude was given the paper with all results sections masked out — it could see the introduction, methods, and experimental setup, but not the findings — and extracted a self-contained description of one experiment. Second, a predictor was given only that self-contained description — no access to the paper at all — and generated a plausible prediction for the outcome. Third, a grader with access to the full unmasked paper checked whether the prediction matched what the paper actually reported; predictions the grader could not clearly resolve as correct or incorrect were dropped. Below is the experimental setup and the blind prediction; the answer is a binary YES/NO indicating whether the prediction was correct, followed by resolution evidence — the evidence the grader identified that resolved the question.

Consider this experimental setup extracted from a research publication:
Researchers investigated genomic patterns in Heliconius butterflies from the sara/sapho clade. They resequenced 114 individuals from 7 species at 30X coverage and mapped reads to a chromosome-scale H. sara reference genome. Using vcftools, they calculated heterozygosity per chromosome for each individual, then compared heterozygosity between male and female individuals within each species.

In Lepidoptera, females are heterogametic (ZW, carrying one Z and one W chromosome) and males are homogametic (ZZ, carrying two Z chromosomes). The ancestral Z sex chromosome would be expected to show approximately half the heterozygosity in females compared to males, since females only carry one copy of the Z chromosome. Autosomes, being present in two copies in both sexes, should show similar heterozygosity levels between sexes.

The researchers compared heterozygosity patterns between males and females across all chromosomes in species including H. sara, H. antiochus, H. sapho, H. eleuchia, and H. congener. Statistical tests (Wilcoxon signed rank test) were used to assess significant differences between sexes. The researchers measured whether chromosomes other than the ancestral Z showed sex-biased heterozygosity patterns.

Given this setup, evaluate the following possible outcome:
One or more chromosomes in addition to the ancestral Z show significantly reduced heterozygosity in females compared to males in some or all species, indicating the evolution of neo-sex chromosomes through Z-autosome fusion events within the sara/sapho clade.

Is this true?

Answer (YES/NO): NO